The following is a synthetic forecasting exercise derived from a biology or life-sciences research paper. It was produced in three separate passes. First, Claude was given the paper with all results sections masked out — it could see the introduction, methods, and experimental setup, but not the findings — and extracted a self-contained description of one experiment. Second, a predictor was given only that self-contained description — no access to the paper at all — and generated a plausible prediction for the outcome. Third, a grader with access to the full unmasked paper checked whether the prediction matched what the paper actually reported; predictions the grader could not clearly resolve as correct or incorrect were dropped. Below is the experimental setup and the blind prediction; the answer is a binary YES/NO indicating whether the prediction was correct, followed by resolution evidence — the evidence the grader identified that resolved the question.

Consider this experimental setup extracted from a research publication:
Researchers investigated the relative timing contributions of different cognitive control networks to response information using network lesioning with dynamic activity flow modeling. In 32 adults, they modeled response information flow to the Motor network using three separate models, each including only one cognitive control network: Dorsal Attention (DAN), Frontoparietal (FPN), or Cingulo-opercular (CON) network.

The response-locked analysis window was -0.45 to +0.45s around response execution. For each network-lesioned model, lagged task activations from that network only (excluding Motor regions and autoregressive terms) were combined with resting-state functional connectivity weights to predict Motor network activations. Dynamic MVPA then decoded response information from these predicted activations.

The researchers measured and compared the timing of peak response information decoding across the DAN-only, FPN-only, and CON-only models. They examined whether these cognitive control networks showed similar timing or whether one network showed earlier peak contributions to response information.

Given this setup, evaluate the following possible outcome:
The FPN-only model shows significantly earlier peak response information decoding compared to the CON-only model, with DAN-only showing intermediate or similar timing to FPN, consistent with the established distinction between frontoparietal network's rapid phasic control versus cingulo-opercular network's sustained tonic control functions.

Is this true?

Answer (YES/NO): NO